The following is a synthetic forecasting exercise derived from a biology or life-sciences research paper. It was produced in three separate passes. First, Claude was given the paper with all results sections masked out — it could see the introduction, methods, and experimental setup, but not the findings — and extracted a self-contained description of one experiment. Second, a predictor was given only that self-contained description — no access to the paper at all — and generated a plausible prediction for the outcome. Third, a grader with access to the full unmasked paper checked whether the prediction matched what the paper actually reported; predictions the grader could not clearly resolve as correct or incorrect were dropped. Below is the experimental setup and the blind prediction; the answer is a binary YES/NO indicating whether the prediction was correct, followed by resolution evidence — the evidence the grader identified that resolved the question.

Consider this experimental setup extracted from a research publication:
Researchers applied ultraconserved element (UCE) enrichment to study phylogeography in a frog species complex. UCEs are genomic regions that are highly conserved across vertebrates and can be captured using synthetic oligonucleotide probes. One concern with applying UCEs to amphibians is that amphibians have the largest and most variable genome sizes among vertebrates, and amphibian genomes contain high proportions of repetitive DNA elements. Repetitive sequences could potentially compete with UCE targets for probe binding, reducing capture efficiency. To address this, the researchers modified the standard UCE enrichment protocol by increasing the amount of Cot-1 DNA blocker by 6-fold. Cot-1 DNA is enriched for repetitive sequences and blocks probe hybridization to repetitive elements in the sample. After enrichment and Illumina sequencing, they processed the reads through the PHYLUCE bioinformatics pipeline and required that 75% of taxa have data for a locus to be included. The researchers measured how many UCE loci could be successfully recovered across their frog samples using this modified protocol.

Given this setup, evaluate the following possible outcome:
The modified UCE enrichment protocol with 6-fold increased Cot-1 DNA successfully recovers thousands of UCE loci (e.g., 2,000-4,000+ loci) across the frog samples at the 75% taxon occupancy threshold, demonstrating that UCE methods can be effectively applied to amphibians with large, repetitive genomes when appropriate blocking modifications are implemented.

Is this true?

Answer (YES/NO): NO